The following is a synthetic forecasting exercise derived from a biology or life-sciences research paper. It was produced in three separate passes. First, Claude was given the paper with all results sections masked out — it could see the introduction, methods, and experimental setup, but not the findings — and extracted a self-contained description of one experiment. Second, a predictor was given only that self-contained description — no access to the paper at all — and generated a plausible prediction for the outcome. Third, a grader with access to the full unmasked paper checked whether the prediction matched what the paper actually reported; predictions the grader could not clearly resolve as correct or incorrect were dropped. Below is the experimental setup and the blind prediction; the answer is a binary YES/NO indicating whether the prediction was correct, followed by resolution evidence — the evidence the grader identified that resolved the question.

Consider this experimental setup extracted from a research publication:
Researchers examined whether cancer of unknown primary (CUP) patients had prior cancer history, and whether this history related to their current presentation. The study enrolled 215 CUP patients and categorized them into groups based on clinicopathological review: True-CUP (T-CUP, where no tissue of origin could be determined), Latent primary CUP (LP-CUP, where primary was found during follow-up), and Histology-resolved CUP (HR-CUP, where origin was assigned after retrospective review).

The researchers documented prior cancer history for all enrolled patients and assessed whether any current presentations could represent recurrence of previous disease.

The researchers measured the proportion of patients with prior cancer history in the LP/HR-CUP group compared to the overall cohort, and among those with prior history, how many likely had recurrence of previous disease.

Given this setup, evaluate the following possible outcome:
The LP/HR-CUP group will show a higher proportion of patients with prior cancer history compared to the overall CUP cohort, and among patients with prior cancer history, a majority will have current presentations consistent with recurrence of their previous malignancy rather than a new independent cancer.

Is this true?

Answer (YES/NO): NO